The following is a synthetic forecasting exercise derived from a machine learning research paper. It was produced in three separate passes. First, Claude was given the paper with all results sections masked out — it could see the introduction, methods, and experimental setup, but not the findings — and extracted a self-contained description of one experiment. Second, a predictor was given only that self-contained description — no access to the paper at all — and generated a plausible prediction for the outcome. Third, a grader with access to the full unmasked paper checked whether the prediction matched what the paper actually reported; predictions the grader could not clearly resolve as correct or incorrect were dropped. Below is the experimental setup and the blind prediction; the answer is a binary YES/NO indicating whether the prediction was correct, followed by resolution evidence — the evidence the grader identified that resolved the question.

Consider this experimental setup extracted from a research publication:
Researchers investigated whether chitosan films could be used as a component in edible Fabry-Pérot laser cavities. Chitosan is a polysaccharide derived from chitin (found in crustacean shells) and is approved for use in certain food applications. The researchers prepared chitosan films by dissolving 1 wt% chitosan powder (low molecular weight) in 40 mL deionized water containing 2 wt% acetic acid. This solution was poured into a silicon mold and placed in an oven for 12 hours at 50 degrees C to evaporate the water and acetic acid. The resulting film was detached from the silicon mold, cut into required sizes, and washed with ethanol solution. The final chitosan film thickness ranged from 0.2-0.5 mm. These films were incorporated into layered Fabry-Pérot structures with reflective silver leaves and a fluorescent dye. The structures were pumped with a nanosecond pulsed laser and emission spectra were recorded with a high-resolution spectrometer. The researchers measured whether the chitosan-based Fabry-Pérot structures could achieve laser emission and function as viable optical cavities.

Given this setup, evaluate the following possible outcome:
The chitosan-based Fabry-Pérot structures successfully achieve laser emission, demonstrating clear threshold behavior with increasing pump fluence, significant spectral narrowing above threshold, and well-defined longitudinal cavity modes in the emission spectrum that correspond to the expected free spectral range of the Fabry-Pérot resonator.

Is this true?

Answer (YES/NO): NO